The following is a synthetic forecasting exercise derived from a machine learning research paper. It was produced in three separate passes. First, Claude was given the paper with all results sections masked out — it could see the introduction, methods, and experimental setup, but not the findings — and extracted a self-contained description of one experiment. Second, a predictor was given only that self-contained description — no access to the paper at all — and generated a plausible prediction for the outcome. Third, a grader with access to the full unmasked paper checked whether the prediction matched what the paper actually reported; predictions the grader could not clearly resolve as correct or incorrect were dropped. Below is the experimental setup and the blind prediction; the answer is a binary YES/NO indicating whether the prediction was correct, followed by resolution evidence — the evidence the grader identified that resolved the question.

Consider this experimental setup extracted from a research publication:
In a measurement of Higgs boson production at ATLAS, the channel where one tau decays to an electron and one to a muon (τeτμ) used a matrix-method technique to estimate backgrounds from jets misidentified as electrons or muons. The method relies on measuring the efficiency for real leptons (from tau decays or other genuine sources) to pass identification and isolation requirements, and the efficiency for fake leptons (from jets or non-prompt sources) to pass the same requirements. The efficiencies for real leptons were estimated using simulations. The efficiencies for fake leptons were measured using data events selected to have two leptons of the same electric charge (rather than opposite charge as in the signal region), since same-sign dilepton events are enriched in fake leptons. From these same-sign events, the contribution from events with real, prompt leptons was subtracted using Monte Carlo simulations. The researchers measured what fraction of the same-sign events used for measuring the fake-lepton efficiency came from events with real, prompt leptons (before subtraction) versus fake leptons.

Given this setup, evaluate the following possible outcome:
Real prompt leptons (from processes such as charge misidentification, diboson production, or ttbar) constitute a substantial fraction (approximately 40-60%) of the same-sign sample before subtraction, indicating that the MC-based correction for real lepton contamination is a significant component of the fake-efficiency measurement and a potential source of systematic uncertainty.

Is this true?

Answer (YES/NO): NO